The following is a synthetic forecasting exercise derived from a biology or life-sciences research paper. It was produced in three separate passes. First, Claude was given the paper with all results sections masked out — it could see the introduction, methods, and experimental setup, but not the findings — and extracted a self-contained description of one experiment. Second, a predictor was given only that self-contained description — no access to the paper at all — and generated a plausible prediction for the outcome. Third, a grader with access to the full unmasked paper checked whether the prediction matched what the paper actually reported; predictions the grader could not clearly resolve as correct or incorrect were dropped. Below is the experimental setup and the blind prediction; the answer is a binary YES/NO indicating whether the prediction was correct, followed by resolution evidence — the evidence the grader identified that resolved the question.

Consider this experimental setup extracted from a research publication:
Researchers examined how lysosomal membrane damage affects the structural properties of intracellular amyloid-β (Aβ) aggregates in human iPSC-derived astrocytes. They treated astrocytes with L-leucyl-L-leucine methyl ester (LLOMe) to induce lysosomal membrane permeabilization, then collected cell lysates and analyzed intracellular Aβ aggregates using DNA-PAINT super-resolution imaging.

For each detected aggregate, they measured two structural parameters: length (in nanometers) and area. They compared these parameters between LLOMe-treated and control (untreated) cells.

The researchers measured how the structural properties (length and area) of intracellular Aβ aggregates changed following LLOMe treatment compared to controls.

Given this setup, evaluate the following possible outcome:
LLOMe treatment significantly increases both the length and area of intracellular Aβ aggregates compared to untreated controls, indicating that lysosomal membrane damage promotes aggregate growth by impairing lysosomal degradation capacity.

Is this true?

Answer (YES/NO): NO